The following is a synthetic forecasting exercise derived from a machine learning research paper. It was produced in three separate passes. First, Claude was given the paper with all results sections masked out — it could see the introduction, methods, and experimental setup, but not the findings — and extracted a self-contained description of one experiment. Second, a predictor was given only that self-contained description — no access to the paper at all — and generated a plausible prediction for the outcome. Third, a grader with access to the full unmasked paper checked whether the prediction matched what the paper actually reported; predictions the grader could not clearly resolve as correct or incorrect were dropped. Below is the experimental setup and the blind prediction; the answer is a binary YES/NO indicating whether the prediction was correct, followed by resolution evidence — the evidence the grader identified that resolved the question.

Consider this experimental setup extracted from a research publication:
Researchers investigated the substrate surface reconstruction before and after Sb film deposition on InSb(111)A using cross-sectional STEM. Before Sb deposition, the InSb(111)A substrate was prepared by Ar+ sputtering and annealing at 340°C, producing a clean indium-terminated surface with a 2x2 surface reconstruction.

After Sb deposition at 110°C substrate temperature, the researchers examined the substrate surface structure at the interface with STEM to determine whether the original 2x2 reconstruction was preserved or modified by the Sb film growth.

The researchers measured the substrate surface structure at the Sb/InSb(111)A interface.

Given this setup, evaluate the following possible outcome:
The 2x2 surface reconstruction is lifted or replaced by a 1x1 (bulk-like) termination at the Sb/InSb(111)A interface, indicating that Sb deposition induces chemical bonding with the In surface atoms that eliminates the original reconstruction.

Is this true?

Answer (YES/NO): YES